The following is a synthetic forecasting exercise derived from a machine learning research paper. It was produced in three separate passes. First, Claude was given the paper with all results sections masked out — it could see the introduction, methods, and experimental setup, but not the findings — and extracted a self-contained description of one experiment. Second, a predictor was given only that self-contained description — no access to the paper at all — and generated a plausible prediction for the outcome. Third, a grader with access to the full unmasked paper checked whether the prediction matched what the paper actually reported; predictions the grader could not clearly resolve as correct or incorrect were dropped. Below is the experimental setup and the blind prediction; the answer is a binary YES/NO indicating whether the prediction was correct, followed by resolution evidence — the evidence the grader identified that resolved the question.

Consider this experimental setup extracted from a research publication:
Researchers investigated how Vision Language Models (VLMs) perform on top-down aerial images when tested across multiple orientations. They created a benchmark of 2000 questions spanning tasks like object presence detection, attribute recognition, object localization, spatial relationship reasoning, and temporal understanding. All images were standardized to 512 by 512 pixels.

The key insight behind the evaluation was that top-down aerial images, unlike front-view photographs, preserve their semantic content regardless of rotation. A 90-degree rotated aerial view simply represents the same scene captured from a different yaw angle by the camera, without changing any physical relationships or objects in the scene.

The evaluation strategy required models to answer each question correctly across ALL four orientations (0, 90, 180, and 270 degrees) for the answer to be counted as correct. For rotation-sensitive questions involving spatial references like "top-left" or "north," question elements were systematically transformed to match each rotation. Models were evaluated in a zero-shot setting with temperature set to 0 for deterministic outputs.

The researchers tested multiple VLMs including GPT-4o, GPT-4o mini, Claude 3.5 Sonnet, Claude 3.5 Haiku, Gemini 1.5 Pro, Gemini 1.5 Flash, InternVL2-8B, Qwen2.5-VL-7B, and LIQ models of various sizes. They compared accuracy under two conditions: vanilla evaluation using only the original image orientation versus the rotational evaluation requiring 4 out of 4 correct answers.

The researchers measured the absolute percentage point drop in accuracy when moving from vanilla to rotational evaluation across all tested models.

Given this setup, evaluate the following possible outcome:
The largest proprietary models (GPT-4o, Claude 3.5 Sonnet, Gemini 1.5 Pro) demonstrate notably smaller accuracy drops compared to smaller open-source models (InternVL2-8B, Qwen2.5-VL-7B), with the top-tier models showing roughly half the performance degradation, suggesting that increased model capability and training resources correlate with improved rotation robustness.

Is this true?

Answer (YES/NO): NO